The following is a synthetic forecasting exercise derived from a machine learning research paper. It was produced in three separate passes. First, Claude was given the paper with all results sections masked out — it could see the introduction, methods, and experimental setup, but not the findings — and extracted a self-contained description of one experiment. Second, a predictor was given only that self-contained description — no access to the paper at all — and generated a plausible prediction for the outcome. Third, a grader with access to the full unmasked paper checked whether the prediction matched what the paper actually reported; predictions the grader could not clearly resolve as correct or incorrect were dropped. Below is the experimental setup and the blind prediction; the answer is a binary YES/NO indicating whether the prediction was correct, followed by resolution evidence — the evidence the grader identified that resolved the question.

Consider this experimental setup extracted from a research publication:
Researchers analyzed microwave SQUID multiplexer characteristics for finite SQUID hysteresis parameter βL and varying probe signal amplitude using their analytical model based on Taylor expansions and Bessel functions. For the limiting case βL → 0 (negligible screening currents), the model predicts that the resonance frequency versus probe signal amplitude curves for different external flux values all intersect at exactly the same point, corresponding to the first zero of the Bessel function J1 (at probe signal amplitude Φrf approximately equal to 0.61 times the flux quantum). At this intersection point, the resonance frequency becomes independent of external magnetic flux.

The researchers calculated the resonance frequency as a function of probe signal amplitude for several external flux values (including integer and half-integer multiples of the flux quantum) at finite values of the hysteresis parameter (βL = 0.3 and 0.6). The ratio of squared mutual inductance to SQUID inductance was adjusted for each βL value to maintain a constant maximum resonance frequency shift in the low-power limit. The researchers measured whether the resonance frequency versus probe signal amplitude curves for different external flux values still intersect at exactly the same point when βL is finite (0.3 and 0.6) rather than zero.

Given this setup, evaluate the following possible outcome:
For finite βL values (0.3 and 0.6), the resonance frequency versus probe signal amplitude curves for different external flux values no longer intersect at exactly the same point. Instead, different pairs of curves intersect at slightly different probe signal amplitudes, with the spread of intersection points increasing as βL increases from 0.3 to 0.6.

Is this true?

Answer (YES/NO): NO